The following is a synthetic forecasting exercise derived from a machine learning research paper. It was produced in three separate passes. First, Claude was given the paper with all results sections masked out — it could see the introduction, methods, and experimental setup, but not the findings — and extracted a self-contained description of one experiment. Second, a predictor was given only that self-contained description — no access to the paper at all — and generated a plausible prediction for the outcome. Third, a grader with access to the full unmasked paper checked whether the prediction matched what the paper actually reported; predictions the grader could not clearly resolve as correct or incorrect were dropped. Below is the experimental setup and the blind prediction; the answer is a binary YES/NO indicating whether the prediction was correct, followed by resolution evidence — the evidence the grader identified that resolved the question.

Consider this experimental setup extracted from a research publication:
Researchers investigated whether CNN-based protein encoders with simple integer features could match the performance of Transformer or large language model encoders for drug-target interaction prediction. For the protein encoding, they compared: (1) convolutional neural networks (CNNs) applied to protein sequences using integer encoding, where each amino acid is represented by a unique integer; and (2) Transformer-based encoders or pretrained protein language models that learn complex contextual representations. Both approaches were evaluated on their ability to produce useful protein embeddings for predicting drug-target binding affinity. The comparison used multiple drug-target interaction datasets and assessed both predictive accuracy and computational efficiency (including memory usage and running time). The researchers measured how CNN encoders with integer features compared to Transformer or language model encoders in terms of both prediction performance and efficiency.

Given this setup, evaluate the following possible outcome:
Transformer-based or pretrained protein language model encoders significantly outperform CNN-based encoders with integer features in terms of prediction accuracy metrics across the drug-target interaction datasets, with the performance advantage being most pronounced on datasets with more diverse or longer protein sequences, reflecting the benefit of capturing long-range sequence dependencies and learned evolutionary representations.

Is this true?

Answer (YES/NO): NO